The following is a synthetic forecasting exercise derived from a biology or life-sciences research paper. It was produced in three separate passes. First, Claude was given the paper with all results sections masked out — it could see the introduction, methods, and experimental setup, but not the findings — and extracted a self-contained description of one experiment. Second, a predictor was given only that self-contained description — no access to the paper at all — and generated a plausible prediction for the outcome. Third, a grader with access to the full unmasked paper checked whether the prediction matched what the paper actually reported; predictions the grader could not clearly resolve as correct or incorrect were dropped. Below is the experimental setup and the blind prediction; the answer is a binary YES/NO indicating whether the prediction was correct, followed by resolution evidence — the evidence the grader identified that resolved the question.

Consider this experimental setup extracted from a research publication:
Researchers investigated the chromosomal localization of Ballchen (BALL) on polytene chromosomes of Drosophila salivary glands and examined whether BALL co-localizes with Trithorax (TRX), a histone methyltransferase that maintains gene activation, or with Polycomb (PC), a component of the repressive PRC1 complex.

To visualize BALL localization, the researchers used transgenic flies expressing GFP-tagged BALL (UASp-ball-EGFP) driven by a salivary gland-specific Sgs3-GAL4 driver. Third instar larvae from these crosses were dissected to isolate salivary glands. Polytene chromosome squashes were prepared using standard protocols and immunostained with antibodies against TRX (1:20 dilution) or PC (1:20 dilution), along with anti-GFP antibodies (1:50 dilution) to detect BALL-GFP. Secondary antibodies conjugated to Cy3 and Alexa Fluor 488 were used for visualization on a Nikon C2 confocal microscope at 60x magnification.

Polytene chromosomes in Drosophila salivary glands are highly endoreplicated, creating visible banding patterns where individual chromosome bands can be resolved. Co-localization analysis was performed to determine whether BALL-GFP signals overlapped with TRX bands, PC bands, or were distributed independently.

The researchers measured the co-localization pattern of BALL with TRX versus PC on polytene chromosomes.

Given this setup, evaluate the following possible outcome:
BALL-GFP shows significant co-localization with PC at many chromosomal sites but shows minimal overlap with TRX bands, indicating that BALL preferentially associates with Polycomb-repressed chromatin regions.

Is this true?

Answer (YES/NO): NO